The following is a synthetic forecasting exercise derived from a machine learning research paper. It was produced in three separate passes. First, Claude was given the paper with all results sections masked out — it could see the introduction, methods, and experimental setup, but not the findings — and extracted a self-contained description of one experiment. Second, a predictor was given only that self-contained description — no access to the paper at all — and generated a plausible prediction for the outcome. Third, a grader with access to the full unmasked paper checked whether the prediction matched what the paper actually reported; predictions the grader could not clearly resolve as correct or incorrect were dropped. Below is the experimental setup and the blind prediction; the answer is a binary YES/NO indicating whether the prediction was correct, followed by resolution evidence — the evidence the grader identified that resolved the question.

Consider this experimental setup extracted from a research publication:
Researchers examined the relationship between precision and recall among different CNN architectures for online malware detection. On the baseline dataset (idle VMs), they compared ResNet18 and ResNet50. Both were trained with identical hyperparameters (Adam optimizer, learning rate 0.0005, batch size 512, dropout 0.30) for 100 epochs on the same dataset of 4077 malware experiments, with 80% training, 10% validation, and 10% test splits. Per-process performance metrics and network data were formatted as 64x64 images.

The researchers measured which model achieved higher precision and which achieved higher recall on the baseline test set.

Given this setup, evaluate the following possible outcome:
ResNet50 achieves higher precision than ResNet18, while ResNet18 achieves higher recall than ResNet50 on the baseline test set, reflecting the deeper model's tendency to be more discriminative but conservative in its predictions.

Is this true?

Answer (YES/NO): NO